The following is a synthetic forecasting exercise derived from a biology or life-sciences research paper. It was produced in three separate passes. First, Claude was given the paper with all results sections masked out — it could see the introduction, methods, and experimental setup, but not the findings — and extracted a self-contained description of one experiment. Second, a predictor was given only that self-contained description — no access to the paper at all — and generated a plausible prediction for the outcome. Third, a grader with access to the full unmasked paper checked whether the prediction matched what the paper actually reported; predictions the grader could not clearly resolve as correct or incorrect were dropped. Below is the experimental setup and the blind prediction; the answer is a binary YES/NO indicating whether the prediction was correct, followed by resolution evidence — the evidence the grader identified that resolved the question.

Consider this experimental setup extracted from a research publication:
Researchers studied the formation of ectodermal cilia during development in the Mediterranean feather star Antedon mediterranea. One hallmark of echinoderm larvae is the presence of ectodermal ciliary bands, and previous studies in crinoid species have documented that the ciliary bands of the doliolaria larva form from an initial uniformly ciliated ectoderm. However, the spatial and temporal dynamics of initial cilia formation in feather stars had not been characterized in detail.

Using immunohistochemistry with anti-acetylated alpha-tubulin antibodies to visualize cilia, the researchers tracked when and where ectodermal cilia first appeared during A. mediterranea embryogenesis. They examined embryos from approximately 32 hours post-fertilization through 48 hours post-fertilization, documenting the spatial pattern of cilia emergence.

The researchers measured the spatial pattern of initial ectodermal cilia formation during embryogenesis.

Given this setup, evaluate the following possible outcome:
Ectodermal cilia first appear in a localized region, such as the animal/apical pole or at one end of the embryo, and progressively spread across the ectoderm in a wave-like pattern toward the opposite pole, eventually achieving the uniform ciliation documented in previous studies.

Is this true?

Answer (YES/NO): NO